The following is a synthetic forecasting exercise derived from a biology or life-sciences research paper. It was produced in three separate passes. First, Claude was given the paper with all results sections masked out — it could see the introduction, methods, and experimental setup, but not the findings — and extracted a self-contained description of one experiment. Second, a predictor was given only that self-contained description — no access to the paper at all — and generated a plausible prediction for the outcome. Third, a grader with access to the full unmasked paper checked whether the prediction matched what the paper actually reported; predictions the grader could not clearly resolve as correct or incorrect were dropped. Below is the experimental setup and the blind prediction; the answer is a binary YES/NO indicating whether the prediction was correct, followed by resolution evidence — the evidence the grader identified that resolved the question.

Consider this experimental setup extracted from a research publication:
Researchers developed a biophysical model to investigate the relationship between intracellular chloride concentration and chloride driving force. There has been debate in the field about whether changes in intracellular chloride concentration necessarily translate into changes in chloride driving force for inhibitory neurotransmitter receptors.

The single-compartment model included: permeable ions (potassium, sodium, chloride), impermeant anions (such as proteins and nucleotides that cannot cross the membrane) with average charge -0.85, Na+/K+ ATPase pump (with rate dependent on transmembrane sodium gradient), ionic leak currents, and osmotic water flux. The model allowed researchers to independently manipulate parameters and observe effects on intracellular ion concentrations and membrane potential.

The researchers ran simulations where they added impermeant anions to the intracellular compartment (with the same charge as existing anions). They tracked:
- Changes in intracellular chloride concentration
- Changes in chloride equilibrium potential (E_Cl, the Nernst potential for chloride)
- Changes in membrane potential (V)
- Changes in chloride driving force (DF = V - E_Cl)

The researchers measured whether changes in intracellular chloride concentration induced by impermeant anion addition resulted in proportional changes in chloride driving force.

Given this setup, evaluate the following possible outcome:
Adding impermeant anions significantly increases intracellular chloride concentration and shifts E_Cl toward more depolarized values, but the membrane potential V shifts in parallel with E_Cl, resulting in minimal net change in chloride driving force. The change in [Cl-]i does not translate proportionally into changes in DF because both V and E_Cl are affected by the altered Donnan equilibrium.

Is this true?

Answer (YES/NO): NO